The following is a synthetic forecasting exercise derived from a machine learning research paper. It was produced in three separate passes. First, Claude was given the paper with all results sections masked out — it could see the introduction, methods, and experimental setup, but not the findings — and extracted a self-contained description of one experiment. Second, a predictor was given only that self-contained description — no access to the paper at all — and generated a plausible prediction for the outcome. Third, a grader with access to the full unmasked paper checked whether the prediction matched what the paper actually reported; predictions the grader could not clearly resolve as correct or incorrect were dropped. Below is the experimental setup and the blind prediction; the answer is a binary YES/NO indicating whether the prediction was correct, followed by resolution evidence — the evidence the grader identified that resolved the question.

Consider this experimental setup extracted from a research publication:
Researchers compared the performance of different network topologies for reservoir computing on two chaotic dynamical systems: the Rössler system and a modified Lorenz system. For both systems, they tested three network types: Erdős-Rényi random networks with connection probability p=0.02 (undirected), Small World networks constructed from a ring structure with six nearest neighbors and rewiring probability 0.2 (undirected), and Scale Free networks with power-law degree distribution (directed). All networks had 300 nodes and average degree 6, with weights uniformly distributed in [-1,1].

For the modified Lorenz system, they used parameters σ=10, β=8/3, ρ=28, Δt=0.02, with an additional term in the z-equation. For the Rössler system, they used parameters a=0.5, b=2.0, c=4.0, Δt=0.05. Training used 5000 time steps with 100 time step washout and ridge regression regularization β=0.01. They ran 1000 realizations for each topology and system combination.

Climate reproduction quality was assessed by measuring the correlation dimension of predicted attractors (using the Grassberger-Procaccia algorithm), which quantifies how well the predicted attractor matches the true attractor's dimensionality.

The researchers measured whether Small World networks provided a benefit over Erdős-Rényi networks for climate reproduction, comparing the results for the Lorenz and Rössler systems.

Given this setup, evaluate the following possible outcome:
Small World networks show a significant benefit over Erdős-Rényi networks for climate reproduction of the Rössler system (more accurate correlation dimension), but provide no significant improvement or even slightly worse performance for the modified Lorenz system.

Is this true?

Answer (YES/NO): NO